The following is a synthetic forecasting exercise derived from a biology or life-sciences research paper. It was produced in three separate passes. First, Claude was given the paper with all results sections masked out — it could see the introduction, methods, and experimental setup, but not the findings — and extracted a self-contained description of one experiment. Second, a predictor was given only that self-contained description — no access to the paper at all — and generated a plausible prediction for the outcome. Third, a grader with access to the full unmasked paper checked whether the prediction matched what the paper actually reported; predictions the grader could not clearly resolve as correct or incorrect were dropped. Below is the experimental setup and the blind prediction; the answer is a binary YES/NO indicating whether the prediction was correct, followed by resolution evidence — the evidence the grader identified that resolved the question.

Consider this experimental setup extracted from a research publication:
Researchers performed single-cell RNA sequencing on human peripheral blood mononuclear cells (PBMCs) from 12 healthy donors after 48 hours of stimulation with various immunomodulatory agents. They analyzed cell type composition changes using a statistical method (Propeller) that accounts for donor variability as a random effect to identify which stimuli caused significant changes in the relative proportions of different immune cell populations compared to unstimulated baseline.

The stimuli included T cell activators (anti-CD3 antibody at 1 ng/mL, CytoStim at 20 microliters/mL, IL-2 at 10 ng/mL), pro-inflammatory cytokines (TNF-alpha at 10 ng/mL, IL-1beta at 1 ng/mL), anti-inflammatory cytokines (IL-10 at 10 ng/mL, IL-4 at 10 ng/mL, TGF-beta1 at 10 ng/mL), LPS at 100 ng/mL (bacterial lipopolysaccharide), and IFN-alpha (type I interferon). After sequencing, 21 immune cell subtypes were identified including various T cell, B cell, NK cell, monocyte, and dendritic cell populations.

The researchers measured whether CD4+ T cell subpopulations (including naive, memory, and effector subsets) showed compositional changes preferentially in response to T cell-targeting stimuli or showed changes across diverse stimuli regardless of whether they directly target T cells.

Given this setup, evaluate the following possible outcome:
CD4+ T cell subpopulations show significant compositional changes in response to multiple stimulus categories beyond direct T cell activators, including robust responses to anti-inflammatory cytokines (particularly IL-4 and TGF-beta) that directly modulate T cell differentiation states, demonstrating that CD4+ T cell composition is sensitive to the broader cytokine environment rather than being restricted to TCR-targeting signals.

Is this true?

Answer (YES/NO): NO